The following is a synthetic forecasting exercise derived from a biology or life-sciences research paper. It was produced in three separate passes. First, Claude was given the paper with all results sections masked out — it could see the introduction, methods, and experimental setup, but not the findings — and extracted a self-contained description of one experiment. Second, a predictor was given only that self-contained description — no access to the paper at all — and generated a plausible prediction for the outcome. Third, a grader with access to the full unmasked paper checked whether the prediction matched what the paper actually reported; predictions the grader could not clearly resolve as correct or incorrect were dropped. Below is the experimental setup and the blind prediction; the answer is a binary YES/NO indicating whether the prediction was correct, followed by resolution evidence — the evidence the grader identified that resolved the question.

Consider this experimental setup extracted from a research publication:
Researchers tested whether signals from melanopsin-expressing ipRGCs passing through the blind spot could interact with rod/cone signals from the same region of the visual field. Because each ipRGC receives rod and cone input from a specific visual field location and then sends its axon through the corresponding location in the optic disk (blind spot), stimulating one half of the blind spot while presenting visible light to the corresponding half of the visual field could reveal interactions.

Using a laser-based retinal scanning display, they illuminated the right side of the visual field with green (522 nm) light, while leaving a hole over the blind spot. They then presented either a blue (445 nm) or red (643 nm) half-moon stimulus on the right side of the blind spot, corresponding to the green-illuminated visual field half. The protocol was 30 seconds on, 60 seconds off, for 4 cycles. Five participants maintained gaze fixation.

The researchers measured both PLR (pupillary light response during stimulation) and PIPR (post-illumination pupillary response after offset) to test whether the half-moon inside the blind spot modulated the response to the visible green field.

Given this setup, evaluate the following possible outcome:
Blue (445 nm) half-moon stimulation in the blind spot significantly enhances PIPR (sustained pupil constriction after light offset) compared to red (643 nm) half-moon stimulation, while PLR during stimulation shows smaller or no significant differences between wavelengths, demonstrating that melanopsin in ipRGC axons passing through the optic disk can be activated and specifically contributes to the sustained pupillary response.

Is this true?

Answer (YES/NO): NO